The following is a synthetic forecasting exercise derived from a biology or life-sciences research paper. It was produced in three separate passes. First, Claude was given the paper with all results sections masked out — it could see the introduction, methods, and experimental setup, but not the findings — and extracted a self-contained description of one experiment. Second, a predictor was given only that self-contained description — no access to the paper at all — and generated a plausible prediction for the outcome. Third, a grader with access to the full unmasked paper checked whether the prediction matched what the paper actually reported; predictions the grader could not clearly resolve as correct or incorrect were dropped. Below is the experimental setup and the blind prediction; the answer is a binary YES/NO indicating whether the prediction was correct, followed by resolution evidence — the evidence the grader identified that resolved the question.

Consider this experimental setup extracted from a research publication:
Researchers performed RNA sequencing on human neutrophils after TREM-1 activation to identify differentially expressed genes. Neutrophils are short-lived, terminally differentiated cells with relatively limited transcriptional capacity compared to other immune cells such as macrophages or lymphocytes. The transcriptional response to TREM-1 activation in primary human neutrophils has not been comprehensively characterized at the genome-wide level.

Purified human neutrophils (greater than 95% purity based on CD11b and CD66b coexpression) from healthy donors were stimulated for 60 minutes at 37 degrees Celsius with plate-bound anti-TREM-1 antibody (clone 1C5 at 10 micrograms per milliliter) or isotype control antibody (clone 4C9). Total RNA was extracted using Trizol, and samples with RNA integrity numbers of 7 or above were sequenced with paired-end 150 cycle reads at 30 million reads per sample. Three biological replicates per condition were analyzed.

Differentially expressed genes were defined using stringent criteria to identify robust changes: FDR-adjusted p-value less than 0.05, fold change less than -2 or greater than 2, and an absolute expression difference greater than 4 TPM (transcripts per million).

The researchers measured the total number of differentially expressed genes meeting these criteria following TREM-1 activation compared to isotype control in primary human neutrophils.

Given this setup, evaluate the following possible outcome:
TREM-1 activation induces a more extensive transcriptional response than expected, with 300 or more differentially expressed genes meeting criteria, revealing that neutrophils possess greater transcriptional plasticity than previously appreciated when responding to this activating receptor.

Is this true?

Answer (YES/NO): YES